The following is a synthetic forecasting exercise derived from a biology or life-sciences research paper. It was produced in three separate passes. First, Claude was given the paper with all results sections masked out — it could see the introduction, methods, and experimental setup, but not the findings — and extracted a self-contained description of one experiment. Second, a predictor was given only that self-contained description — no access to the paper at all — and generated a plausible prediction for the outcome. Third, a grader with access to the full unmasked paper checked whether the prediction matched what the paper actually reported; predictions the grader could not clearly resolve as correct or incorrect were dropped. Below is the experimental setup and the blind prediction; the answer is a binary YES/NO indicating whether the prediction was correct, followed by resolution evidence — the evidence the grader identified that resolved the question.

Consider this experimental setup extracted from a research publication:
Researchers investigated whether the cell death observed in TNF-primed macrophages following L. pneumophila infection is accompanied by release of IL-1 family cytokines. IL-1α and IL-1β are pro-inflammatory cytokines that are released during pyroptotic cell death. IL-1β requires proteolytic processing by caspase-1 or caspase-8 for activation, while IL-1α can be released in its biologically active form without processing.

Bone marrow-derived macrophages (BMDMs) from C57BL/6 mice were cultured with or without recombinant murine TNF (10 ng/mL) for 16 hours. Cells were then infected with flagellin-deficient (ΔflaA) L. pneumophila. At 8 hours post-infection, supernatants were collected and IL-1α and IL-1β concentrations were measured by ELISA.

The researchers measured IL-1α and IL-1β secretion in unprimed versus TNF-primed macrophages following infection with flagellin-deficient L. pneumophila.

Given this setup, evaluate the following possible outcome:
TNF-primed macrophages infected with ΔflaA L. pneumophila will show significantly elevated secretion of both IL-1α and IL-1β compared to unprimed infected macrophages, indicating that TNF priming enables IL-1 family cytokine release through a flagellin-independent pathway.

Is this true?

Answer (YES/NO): YES